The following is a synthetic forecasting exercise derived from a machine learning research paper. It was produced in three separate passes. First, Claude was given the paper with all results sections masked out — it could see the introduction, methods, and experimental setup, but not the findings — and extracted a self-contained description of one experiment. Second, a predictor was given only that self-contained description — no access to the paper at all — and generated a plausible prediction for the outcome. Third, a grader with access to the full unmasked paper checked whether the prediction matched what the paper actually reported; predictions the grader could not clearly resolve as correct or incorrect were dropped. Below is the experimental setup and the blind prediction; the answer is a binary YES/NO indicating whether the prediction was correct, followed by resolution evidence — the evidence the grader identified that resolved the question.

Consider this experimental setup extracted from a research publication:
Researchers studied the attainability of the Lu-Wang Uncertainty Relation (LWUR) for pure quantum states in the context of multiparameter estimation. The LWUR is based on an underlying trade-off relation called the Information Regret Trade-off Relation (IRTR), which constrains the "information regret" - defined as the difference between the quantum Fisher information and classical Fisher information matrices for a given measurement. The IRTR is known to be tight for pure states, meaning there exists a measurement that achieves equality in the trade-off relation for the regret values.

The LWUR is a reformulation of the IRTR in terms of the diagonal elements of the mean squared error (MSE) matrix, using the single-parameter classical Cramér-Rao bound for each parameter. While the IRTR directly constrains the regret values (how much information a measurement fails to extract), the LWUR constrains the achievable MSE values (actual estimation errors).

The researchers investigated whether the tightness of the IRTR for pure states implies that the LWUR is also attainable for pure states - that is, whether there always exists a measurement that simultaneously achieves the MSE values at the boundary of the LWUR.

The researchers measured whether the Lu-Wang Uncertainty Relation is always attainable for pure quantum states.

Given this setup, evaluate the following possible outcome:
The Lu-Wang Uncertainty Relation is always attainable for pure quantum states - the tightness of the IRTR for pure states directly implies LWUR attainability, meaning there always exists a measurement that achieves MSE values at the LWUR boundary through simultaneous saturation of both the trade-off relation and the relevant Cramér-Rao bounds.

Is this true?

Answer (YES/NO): NO